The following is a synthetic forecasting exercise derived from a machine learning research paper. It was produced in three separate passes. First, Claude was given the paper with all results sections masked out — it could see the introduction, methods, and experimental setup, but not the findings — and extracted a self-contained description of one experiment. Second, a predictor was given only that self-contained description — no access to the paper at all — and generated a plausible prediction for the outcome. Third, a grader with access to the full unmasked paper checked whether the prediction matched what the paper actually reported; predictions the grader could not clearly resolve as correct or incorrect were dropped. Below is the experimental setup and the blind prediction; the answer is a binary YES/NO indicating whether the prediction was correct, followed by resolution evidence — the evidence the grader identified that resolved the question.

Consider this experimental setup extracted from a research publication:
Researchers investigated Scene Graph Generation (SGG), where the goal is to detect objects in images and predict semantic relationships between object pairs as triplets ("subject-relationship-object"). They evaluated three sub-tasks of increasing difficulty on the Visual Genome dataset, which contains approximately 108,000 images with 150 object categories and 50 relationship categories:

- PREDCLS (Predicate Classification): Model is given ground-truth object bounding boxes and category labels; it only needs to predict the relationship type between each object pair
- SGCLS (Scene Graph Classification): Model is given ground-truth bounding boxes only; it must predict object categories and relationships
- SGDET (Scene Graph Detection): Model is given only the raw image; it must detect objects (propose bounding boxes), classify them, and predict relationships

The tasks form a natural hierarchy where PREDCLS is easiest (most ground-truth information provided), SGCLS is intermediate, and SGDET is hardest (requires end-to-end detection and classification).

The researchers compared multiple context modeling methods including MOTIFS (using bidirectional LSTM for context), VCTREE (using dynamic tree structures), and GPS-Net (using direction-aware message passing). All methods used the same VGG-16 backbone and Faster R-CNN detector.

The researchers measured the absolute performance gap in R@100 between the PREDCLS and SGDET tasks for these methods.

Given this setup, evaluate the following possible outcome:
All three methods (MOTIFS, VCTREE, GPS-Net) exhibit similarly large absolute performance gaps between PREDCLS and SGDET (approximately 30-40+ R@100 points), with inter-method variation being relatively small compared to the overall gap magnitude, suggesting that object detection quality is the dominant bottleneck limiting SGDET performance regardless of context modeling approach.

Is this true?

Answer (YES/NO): YES